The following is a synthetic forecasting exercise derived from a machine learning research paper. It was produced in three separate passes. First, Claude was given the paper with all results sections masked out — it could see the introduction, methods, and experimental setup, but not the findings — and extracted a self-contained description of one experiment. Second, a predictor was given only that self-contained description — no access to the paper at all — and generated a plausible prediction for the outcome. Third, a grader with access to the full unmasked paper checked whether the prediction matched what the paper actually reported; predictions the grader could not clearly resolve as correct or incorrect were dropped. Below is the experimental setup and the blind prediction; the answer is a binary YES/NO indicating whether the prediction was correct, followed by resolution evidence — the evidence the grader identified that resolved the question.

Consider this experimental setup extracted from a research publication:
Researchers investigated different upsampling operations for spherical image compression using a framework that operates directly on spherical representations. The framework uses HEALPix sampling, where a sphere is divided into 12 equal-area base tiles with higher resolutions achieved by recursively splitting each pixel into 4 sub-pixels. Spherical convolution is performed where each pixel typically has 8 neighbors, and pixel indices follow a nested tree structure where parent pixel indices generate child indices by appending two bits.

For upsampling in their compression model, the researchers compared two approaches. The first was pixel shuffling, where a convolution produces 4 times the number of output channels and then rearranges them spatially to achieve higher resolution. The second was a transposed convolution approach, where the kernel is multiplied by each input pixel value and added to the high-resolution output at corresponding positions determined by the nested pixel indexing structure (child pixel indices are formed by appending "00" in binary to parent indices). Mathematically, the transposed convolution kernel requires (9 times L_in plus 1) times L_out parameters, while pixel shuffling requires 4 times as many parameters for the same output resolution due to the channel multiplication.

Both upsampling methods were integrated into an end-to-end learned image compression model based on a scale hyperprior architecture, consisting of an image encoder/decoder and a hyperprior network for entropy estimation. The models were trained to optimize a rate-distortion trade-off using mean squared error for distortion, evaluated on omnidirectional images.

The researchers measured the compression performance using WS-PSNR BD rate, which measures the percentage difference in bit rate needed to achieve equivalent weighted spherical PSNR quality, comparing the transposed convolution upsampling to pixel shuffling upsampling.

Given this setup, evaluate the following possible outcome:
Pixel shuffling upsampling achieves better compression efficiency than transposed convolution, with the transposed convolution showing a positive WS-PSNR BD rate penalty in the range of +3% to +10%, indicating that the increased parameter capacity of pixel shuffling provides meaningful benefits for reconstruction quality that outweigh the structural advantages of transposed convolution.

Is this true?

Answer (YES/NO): NO